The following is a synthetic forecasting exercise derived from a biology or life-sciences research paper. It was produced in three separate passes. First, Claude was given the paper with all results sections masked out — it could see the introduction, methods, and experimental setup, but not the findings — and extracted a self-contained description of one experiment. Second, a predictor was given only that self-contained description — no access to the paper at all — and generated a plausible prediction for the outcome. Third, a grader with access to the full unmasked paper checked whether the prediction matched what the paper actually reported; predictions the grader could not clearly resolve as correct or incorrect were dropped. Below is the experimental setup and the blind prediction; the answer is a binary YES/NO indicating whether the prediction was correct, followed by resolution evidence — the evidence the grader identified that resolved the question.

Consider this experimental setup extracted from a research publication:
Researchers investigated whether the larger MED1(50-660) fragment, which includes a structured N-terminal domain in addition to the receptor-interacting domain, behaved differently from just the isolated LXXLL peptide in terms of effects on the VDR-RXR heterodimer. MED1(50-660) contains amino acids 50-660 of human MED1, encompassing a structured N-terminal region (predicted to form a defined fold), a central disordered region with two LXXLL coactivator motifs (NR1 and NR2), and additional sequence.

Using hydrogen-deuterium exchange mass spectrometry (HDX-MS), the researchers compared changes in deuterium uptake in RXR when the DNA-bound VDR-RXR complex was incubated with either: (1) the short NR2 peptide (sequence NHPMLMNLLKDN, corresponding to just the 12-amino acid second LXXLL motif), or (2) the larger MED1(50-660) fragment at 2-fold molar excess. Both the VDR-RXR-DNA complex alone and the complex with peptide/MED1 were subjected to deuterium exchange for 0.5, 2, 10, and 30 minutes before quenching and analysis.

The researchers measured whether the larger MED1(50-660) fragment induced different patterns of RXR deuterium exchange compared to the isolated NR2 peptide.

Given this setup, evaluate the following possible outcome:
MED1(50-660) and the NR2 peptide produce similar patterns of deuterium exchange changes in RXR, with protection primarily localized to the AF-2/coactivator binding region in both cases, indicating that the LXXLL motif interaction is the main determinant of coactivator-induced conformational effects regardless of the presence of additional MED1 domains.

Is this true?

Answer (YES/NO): NO